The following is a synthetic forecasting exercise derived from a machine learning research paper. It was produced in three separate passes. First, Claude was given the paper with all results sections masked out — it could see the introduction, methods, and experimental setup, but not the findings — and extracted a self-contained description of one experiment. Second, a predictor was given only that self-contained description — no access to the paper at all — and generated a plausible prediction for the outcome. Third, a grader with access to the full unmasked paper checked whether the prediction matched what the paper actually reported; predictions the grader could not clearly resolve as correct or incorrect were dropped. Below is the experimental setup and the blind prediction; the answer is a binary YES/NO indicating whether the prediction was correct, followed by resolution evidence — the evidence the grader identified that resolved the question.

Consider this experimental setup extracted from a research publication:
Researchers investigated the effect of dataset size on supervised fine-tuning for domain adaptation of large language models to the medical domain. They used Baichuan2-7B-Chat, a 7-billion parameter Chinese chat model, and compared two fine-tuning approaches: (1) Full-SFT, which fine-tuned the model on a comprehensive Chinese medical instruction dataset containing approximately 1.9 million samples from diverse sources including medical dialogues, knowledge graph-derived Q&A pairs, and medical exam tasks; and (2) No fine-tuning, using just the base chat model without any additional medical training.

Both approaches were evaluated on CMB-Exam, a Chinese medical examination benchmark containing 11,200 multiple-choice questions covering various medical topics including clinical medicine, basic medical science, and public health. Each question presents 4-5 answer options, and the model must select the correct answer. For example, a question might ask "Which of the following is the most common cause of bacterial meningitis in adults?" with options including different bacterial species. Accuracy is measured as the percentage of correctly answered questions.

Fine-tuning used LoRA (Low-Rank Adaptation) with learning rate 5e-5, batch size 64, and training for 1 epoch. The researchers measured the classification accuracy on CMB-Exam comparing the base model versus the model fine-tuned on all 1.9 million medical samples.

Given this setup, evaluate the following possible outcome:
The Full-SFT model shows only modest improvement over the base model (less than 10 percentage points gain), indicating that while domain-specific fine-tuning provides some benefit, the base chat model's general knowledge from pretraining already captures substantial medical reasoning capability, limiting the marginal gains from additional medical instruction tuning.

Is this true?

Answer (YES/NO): NO